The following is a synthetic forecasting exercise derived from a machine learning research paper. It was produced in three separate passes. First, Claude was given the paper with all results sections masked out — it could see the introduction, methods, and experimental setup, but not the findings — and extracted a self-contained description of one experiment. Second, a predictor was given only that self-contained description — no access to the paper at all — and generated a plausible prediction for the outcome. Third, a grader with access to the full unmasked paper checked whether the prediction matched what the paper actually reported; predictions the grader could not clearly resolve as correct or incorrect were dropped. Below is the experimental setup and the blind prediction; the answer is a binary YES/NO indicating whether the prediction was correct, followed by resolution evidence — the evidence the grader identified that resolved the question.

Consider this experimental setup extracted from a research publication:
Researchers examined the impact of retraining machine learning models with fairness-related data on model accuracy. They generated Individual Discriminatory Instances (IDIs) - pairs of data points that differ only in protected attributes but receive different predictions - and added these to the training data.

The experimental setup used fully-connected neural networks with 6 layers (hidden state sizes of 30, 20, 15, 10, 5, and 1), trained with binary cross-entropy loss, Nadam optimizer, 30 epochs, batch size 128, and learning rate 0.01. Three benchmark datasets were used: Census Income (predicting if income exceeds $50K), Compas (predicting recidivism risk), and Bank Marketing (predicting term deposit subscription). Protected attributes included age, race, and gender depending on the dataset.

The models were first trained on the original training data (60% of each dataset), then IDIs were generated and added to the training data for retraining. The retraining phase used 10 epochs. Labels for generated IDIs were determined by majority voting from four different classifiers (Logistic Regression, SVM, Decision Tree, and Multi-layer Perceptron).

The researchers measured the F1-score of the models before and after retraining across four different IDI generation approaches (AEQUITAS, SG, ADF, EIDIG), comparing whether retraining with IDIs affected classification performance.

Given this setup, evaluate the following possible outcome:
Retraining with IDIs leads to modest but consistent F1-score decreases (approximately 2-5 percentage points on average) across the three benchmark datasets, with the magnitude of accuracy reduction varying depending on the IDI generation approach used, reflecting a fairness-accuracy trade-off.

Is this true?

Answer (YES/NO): NO